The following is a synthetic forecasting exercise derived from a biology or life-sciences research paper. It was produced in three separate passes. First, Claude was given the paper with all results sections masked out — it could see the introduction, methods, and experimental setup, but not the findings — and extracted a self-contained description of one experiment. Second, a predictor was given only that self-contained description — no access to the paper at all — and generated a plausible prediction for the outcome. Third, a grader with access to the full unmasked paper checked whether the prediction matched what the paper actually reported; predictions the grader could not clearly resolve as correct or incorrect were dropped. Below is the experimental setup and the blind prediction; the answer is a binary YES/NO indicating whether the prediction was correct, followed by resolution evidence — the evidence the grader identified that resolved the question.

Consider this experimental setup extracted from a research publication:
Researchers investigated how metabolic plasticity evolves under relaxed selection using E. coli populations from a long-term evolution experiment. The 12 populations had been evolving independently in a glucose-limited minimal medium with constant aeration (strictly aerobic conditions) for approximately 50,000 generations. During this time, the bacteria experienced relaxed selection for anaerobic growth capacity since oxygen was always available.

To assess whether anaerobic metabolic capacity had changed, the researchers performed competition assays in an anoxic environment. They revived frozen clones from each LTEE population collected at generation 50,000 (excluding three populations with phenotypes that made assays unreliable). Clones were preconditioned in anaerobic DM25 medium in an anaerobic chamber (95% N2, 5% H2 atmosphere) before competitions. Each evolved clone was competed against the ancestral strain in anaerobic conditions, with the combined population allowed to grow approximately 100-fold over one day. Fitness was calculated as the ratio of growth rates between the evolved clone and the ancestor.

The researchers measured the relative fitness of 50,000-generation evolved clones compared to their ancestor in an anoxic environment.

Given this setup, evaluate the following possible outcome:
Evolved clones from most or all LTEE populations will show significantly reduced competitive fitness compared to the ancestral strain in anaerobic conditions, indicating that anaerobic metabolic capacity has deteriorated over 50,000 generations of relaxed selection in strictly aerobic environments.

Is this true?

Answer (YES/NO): NO